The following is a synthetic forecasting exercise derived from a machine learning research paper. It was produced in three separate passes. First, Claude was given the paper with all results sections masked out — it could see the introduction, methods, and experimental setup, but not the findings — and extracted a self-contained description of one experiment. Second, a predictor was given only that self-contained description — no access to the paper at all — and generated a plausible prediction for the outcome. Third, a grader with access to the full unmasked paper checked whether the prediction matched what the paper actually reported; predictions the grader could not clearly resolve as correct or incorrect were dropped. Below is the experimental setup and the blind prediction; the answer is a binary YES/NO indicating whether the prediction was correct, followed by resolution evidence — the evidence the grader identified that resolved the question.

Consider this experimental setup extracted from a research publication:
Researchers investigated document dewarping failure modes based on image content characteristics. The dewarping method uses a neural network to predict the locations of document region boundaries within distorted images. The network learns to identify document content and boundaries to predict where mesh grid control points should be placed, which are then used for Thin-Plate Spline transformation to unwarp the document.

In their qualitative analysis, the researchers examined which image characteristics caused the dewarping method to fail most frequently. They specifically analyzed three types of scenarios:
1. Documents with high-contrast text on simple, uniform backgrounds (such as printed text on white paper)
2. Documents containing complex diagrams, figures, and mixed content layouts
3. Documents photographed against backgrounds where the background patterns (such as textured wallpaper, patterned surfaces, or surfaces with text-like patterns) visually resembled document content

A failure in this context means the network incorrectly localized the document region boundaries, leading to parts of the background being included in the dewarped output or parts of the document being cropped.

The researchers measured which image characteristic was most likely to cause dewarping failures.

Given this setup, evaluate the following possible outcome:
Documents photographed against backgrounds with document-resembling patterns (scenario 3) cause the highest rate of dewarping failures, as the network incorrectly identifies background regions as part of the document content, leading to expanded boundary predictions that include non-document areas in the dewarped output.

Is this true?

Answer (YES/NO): YES